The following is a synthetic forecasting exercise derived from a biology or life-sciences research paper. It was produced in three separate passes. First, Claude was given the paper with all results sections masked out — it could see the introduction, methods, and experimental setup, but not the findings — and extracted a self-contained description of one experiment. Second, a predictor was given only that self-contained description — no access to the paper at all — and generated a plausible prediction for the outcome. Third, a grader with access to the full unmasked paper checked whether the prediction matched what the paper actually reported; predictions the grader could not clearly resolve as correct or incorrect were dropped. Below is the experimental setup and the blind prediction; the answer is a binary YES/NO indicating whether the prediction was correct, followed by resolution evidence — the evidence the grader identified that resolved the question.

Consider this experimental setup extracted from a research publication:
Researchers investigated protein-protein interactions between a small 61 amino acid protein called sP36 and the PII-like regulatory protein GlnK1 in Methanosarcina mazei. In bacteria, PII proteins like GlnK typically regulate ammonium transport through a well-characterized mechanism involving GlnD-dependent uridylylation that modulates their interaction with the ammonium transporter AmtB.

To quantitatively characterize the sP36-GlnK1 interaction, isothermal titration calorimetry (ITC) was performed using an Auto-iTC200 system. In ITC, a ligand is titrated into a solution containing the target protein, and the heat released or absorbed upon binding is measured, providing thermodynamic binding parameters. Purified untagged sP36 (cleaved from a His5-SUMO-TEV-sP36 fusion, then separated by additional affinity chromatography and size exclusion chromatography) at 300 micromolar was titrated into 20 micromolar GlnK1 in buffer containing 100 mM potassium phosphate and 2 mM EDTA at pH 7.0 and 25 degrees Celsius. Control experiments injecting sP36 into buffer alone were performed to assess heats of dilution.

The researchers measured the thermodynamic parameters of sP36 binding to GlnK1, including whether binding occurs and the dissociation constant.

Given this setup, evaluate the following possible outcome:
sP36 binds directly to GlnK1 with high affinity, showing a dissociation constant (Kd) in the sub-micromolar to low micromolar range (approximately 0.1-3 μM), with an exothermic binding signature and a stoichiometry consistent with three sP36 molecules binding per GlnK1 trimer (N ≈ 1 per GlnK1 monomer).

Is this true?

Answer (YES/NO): NO